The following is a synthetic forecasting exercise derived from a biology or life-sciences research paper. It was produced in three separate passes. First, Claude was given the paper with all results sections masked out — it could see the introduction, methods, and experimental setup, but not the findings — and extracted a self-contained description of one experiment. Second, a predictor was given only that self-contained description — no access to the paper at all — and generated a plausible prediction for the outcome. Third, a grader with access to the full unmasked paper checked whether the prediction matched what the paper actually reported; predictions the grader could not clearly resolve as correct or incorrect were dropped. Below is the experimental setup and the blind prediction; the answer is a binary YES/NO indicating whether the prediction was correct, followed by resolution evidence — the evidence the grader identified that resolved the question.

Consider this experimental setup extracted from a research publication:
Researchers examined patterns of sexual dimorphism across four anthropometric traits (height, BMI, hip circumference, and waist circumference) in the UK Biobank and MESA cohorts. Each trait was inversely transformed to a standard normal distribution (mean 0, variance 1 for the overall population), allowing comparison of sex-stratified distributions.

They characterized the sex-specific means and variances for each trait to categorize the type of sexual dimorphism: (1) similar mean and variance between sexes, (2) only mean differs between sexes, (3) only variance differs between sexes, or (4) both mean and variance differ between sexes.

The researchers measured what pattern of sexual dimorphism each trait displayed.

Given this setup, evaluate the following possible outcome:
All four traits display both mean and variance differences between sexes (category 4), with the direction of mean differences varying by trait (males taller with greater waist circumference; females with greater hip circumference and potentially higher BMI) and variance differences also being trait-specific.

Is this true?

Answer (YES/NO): NO